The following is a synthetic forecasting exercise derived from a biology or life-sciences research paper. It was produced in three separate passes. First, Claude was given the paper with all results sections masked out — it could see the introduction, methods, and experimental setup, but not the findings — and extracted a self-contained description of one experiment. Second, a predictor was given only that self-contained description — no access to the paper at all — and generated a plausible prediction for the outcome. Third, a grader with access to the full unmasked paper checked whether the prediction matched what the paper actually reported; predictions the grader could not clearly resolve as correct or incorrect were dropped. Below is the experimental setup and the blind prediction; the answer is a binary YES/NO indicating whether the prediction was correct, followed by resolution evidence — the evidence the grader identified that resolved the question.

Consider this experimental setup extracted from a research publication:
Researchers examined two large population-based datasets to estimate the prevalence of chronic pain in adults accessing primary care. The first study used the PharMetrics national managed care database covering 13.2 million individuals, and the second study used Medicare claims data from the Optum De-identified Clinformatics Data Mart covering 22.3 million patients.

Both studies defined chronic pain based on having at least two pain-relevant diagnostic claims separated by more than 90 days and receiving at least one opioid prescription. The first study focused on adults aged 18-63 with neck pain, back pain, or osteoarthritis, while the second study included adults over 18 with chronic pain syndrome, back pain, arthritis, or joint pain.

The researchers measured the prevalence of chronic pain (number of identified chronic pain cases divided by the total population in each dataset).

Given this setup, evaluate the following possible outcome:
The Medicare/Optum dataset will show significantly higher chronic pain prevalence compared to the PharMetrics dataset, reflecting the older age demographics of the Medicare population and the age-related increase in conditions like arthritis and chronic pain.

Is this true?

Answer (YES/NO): NO